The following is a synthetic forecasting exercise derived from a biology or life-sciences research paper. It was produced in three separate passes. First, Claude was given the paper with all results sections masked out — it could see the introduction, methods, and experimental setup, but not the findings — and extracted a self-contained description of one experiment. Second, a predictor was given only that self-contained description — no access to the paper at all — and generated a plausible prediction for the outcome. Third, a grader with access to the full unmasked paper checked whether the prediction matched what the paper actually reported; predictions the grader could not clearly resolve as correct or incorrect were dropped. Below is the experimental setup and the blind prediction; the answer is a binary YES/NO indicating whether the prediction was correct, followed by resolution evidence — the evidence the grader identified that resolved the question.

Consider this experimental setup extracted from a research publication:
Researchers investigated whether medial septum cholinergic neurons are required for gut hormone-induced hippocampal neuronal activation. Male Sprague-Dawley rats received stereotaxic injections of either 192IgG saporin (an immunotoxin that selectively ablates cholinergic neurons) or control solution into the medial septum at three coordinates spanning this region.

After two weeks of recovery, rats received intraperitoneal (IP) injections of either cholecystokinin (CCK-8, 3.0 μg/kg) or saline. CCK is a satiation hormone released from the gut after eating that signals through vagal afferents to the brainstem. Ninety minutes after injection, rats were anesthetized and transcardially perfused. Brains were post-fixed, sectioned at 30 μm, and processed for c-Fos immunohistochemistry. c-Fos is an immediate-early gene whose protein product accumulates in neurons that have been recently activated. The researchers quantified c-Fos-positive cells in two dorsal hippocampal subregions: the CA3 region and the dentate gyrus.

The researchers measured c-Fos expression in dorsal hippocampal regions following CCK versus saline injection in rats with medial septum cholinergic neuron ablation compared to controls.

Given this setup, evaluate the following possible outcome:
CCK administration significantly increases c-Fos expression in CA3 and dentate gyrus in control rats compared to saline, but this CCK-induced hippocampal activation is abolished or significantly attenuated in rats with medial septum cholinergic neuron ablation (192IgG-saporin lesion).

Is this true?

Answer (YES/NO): YES